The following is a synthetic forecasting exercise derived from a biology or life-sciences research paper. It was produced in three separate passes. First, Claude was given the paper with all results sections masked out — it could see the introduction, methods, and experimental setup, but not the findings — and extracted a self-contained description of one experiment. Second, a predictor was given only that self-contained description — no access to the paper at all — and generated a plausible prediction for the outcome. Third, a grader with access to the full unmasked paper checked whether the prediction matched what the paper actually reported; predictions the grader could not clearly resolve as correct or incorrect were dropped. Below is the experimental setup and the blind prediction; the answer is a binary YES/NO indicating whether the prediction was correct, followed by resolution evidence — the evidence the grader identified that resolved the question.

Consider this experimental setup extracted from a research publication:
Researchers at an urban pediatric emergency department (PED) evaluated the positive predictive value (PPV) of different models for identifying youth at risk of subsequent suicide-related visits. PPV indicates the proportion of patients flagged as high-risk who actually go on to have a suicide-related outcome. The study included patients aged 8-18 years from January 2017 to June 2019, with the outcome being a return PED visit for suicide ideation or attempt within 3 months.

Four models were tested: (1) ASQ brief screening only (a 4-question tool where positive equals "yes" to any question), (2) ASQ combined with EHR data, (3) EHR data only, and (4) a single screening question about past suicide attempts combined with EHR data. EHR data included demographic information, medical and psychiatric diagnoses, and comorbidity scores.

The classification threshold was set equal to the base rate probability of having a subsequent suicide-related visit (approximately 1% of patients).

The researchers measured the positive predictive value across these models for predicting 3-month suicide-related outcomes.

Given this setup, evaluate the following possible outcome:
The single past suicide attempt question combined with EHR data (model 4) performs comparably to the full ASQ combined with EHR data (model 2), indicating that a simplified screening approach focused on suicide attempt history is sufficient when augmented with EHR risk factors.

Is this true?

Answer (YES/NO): NO